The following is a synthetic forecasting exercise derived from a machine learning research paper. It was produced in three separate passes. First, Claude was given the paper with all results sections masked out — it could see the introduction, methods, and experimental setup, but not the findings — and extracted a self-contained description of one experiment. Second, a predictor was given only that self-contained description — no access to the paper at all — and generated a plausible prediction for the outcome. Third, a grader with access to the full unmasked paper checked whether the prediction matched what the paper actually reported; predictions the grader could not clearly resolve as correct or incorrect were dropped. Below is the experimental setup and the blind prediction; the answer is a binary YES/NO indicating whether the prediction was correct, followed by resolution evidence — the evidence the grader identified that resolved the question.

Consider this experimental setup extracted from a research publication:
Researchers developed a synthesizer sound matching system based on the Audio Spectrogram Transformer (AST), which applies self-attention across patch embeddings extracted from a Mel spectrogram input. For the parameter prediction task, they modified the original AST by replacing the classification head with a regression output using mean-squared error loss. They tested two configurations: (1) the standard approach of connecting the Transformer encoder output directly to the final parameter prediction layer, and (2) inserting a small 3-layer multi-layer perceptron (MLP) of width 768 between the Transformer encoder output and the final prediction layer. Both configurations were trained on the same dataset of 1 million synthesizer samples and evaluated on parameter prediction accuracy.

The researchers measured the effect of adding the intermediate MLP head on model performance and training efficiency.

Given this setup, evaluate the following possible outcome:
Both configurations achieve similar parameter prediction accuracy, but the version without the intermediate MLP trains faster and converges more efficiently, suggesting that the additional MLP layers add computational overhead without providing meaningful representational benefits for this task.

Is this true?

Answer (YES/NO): NO